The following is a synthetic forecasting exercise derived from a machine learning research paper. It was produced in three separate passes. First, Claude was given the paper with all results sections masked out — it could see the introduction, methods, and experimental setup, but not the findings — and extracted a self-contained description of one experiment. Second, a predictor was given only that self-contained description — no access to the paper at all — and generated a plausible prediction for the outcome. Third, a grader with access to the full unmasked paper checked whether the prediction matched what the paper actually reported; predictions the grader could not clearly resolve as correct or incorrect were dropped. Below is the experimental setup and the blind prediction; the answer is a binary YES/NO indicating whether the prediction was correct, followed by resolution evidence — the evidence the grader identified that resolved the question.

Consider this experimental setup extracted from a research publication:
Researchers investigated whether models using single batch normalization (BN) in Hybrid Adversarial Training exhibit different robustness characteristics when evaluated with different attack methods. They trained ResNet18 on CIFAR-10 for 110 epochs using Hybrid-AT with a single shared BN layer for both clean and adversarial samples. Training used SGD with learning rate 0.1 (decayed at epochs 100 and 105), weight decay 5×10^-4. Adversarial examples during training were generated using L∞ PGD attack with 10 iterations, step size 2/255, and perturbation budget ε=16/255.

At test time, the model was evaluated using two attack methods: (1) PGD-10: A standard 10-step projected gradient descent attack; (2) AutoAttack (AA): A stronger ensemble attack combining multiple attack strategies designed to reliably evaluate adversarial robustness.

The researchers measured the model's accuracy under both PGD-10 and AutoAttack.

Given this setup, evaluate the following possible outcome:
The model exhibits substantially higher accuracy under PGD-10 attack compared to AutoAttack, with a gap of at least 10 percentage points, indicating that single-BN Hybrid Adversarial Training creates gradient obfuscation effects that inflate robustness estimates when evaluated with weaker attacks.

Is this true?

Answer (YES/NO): YES